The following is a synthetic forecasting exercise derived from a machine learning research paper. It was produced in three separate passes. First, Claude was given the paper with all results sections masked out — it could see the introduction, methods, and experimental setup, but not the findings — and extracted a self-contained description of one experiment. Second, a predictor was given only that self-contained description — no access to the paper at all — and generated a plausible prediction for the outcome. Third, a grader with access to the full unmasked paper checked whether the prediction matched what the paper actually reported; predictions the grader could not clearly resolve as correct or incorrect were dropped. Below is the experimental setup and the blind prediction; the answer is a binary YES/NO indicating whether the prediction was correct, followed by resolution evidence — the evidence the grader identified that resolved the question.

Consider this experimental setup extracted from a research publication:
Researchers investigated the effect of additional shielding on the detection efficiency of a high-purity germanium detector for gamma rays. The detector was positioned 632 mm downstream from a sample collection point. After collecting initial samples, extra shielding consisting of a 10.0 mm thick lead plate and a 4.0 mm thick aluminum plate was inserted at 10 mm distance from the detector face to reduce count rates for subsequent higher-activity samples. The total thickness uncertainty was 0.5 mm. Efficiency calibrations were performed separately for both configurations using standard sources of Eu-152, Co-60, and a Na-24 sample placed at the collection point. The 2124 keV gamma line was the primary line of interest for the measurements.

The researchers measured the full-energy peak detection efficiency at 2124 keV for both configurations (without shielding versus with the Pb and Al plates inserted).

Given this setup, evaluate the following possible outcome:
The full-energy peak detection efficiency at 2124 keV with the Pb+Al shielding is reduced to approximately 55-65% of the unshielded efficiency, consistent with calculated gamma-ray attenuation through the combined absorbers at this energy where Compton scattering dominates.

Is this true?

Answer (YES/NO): NO